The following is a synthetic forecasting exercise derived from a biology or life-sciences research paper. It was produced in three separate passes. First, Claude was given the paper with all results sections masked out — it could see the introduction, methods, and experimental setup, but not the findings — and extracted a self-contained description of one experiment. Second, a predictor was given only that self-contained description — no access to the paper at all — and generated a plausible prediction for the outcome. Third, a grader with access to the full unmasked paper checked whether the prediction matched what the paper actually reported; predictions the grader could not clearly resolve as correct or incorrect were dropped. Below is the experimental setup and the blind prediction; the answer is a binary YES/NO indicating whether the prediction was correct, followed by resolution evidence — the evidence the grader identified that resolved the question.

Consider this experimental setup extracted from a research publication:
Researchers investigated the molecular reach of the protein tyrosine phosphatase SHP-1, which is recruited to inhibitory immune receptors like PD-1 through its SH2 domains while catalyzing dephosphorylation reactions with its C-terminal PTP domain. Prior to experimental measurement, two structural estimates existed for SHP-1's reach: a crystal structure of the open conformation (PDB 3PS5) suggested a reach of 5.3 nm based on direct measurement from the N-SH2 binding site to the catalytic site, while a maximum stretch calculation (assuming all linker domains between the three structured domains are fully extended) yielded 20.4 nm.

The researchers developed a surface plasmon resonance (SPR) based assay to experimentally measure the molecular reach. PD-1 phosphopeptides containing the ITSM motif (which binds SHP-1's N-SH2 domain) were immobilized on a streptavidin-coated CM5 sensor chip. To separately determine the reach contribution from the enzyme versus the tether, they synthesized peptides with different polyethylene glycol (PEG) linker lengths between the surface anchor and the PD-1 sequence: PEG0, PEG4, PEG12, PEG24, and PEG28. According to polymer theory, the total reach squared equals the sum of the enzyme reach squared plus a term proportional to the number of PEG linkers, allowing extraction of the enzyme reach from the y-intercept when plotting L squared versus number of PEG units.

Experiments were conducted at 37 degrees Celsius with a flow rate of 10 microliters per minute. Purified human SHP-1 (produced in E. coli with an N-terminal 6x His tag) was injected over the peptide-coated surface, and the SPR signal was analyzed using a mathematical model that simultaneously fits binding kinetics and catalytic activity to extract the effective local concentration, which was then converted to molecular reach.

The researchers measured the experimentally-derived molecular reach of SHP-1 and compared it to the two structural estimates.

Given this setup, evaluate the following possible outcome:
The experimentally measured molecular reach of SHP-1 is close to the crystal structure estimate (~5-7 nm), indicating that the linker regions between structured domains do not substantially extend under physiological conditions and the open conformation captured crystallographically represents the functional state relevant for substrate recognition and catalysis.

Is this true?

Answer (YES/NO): NO